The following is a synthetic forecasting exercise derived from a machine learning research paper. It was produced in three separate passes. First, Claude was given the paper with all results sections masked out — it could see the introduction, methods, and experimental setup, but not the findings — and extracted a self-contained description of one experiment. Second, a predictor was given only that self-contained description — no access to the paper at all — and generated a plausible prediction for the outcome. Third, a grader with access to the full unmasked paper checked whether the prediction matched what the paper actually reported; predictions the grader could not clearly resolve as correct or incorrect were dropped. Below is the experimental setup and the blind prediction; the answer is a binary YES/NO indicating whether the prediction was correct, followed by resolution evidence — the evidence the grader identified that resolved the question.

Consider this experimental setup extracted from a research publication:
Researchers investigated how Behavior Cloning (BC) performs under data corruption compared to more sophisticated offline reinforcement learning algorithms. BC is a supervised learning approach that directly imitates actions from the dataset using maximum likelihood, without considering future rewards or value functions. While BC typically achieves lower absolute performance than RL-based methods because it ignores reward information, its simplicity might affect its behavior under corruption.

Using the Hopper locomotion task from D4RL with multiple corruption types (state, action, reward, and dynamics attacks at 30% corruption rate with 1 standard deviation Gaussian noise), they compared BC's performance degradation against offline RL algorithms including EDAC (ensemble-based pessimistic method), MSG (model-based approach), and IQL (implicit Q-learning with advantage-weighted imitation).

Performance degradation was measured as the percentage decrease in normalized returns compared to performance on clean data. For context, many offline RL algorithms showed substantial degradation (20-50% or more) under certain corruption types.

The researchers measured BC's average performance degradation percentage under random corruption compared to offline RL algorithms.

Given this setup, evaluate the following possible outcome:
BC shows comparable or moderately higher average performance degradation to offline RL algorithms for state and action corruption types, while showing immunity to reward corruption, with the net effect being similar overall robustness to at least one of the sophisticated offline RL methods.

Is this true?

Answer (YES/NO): NO